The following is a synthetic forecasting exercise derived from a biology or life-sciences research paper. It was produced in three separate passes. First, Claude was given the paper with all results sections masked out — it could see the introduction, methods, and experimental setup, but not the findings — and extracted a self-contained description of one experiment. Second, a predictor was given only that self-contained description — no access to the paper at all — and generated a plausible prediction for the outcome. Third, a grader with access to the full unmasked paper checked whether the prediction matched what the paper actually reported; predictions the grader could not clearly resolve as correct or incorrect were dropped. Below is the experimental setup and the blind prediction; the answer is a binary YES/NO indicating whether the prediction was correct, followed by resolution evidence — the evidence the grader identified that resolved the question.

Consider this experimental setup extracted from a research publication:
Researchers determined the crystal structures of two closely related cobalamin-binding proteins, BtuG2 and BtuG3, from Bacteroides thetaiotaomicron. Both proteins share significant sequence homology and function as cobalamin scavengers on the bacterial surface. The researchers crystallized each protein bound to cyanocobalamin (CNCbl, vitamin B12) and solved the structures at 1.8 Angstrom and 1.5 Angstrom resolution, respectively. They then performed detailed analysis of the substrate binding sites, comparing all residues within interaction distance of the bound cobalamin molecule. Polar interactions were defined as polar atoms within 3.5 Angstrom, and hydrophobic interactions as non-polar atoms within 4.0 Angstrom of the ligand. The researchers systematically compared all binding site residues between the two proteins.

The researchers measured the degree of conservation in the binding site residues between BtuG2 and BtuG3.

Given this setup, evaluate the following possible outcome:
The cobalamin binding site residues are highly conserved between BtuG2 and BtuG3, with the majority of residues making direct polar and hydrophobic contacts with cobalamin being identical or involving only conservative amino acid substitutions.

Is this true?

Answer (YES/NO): YES